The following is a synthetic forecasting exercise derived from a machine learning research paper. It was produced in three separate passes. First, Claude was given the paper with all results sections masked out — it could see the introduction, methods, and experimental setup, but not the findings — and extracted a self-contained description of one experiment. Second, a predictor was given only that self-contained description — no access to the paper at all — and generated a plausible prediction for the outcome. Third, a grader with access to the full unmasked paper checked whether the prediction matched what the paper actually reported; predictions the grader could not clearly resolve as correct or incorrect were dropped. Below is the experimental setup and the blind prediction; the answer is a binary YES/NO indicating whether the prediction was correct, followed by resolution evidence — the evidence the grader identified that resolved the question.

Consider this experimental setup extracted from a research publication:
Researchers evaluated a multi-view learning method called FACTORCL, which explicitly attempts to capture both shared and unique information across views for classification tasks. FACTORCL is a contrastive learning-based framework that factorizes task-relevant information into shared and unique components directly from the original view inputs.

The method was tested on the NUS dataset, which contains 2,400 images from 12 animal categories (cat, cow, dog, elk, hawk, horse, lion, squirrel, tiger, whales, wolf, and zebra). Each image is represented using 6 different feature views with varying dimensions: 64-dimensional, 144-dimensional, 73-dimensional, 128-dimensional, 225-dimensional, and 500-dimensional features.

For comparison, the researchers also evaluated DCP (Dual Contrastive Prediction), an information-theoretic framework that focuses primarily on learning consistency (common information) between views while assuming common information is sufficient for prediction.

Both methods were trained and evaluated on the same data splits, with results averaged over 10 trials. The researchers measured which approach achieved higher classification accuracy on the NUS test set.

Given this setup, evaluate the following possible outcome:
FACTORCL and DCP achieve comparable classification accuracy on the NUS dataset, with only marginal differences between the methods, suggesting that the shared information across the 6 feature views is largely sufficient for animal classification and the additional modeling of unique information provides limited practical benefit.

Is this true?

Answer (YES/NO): NO